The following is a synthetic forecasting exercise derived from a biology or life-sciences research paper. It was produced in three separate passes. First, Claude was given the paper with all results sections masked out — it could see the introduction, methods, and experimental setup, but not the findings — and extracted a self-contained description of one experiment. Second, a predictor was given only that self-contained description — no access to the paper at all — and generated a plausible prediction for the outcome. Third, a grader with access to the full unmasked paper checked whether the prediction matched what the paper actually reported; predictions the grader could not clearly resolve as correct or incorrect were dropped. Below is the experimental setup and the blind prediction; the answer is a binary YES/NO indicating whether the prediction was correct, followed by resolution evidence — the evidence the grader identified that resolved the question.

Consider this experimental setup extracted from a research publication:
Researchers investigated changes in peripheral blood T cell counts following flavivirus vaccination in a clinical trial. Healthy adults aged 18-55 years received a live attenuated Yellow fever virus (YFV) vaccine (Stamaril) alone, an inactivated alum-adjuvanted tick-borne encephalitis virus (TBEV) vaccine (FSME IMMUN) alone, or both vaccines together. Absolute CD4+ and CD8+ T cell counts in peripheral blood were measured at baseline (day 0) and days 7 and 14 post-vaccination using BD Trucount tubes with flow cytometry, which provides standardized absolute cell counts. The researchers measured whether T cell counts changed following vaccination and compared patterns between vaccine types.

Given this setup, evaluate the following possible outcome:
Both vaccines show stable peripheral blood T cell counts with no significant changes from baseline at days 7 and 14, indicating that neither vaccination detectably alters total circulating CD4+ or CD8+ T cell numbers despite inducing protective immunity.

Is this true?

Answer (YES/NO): NO